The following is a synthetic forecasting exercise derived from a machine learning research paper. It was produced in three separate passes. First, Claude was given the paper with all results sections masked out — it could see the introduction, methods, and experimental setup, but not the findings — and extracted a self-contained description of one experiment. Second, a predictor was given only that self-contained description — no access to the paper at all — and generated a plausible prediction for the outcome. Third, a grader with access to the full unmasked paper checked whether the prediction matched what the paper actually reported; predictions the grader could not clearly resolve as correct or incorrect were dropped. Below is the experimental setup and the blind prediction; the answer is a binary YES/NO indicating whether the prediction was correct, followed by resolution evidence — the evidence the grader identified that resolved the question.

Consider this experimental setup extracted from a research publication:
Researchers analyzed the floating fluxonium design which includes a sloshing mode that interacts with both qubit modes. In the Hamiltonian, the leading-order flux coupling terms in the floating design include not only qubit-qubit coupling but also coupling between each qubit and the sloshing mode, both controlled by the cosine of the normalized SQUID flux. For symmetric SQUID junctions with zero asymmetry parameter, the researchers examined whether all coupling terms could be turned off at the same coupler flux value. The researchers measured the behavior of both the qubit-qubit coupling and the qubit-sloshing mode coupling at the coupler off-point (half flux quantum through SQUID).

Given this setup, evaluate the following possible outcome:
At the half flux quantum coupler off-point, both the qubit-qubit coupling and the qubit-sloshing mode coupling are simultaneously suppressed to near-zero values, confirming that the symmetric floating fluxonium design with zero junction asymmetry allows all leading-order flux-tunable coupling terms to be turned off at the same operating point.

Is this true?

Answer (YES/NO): YES